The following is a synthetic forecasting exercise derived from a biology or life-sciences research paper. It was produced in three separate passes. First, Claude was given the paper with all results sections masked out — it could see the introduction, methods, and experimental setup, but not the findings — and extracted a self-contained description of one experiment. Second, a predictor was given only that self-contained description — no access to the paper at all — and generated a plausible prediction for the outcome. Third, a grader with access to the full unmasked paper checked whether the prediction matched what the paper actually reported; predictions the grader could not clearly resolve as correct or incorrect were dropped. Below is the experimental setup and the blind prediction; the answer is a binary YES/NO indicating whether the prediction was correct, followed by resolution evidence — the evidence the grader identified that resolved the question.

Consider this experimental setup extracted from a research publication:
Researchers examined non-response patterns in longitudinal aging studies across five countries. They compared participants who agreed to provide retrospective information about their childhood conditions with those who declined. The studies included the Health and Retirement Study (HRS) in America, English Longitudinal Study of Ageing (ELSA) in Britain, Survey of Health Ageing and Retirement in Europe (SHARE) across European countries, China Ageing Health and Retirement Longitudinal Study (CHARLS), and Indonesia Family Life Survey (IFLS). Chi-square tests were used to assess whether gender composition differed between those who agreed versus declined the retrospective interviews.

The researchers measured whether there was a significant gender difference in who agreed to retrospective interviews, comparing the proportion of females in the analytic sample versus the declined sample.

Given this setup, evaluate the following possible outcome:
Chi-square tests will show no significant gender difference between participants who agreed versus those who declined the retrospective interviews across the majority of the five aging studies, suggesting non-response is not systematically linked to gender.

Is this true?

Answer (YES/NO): YES